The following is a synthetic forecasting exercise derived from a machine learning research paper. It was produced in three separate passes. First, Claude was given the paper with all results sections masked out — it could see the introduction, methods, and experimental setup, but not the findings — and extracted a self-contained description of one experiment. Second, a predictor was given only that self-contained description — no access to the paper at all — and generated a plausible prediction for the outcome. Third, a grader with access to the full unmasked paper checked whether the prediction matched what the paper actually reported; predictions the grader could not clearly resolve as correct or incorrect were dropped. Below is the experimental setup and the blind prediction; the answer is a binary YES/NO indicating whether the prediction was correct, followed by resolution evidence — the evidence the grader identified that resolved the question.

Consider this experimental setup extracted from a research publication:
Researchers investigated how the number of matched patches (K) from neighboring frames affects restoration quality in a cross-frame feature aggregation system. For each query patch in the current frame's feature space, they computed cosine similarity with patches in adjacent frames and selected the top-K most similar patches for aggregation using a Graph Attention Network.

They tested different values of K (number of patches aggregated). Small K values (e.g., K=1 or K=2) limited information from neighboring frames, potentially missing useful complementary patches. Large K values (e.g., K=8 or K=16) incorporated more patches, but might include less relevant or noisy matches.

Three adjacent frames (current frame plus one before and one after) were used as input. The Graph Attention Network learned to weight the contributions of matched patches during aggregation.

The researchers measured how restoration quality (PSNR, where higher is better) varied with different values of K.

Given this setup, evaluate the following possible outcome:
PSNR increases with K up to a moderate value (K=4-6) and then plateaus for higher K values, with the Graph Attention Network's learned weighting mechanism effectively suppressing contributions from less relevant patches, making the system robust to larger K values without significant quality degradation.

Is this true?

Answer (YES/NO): NO